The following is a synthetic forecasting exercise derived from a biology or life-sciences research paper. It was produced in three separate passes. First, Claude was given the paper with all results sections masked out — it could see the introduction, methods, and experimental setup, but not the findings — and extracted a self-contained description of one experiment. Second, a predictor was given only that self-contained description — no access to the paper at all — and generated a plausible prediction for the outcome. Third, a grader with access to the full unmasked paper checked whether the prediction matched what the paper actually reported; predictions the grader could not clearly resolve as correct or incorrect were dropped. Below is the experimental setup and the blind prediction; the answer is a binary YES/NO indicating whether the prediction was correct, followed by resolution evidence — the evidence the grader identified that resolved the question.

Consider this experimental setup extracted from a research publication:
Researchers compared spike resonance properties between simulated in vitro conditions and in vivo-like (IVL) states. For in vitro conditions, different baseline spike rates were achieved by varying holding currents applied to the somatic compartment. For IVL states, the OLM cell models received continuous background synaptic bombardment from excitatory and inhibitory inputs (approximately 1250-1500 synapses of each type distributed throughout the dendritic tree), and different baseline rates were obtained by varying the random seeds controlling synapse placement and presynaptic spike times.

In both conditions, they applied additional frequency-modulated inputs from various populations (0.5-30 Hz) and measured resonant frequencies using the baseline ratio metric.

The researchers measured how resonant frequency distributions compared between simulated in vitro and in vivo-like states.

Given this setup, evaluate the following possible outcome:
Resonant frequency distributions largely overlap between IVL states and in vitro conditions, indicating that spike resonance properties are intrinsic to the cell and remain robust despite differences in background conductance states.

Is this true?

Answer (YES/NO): NO